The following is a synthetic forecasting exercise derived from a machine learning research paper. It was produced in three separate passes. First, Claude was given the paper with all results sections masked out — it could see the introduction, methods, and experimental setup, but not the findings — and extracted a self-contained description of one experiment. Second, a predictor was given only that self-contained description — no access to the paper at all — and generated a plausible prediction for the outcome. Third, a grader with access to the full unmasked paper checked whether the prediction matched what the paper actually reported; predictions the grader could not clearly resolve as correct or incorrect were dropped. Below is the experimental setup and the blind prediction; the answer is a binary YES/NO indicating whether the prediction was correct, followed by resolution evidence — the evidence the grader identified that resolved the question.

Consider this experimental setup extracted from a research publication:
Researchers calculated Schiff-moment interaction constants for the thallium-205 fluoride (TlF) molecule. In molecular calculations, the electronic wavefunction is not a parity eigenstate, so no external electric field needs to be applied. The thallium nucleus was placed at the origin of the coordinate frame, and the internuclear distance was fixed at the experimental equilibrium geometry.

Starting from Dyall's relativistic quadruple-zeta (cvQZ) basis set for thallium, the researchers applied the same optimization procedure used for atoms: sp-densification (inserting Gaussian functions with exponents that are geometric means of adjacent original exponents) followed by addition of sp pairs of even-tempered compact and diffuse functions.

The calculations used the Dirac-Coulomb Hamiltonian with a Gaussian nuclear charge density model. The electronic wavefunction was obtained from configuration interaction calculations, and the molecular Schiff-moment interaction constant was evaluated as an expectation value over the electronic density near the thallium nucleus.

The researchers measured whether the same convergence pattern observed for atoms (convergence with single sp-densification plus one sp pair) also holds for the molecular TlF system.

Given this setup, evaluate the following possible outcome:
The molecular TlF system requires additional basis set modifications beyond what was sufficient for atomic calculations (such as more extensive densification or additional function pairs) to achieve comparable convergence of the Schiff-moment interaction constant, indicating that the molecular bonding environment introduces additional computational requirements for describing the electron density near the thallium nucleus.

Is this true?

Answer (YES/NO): NO